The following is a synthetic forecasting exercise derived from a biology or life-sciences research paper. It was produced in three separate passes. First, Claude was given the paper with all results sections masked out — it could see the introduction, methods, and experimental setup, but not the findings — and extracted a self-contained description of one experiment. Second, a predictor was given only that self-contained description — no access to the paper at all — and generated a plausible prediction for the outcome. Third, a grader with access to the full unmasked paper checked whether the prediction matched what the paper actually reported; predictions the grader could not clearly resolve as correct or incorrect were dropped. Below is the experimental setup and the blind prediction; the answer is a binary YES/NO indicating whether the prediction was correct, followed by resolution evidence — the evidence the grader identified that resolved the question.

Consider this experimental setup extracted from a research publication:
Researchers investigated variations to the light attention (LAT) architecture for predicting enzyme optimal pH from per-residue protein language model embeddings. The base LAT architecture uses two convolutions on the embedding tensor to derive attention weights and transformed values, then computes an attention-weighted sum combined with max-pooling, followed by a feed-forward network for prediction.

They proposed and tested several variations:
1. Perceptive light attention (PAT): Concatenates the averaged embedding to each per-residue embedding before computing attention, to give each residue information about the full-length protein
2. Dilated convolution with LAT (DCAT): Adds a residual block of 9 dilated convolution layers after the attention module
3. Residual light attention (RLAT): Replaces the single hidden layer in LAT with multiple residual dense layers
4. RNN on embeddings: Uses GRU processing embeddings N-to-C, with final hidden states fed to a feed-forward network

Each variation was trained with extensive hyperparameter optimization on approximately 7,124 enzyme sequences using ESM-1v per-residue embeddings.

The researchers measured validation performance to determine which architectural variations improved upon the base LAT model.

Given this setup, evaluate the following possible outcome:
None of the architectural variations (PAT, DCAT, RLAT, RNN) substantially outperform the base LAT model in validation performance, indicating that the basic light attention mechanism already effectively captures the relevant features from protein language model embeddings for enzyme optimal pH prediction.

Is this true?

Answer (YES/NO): YES